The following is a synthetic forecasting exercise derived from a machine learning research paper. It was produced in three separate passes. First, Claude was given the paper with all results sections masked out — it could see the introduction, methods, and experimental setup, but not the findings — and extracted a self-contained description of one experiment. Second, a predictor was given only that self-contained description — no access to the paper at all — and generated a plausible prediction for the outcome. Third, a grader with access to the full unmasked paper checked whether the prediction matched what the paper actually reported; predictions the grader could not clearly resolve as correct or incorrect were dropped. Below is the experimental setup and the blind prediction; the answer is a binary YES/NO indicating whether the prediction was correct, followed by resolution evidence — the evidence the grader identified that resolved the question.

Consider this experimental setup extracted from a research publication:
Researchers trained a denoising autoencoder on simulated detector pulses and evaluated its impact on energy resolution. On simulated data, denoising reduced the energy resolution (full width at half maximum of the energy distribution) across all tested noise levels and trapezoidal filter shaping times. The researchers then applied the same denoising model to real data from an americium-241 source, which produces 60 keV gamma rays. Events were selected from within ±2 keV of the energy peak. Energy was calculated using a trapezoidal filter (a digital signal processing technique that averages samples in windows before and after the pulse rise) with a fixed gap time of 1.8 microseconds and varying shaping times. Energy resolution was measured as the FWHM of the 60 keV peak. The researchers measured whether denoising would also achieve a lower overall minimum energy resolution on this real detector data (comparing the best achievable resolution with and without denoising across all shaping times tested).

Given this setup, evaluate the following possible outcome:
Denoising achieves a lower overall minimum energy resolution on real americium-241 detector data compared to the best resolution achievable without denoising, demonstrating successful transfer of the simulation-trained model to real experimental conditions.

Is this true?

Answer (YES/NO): NO